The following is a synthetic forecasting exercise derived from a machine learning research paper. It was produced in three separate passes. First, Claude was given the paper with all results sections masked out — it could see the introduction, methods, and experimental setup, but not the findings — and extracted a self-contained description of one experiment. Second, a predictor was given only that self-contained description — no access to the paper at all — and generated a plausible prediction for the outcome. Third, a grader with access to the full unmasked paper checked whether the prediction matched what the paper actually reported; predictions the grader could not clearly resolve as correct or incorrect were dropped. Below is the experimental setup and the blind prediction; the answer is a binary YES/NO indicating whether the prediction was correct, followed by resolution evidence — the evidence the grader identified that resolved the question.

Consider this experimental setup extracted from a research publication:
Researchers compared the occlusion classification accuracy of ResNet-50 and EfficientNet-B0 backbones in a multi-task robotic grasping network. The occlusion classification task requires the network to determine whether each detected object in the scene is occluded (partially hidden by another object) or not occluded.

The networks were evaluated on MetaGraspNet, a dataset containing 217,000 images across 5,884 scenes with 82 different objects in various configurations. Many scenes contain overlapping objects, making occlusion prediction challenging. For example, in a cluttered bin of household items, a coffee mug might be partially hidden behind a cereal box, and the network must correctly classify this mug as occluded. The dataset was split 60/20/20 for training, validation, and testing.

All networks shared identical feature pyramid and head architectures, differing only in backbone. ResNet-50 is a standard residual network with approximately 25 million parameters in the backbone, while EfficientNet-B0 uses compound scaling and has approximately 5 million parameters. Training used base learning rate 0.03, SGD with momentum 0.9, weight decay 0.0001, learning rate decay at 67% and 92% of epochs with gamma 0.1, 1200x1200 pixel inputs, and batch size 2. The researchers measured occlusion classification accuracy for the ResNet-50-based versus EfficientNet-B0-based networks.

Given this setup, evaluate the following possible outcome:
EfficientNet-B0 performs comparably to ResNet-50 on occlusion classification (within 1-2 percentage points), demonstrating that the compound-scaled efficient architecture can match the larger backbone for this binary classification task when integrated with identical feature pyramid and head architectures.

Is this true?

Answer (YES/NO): NO